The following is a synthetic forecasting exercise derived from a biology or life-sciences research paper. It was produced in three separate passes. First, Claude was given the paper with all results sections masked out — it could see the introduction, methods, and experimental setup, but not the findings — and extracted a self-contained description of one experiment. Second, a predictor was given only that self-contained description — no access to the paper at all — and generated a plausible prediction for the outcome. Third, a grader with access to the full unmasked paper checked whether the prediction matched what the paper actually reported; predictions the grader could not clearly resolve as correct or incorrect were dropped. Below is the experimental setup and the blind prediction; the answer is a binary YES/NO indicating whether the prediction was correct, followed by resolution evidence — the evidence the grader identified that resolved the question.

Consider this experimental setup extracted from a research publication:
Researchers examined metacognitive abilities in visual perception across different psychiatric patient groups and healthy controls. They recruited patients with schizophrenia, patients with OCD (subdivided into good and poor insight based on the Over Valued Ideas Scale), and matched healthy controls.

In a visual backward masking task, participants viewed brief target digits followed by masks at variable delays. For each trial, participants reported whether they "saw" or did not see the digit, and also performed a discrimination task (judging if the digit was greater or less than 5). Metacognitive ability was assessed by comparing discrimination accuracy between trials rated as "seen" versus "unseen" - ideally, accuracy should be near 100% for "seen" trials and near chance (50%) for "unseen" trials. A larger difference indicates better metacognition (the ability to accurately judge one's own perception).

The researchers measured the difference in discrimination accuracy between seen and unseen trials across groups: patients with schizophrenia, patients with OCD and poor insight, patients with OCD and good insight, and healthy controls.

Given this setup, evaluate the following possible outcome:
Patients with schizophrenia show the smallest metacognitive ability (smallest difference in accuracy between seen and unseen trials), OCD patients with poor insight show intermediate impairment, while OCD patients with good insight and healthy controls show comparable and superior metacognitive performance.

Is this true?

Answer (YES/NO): NO